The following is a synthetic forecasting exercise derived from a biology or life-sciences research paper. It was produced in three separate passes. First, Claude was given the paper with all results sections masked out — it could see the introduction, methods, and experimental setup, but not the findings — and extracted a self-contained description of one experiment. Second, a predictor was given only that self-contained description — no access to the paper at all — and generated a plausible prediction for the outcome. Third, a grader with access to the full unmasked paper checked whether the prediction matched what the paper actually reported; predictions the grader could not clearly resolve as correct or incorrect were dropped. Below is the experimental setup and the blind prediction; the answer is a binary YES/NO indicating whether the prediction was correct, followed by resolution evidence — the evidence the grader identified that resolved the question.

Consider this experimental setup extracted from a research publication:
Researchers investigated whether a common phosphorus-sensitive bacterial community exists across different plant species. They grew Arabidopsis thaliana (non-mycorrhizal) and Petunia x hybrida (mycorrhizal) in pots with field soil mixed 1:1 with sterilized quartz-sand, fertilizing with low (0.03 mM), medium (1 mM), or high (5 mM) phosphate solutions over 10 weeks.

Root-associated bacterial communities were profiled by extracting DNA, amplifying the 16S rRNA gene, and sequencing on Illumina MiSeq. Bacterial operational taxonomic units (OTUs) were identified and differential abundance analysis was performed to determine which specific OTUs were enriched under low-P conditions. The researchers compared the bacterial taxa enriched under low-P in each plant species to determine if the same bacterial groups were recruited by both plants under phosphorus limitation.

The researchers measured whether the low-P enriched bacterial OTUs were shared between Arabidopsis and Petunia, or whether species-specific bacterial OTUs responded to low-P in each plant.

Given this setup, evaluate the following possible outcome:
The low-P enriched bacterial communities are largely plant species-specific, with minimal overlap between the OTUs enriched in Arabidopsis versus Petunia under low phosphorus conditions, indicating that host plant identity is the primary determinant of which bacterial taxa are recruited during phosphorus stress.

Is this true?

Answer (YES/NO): YES